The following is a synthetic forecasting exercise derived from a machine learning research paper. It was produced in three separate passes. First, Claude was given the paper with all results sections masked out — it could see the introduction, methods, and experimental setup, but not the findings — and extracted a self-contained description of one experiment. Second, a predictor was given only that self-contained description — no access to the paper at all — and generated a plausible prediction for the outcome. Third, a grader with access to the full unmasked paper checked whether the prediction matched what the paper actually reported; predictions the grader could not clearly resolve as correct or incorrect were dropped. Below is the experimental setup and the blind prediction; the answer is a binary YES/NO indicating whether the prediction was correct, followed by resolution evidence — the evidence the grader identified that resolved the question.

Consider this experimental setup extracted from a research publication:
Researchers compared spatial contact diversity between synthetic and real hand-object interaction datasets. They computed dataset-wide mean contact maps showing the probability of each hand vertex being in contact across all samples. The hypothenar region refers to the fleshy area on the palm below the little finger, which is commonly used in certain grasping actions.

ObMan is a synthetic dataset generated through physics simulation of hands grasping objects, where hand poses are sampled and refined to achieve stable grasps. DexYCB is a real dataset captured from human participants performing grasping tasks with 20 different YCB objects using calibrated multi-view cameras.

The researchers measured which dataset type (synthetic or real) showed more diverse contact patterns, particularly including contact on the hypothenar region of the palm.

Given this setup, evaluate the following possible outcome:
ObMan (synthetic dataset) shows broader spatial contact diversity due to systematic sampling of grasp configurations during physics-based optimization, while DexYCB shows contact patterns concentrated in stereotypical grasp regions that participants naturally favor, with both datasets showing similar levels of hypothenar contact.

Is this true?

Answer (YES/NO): NO